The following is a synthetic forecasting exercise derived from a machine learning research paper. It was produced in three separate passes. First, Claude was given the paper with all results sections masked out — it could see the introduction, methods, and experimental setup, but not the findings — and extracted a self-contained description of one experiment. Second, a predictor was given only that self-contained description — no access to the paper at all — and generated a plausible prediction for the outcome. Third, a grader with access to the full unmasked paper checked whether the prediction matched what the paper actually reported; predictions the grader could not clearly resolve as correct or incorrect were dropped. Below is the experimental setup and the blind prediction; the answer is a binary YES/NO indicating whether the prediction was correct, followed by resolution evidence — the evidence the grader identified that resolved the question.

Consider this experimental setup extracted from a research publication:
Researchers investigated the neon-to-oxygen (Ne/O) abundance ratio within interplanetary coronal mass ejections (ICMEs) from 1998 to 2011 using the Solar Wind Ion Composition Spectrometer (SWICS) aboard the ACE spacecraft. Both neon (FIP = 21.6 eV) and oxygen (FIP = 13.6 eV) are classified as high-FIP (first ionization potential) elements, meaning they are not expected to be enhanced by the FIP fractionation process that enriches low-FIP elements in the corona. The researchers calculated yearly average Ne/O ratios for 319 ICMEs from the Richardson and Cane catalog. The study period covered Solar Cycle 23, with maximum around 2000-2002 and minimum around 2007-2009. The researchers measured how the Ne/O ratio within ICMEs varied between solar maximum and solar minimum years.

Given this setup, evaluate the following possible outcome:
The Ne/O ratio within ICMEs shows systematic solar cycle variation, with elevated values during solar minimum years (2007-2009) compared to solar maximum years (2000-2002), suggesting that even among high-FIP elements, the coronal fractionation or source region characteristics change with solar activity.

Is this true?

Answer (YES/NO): NO